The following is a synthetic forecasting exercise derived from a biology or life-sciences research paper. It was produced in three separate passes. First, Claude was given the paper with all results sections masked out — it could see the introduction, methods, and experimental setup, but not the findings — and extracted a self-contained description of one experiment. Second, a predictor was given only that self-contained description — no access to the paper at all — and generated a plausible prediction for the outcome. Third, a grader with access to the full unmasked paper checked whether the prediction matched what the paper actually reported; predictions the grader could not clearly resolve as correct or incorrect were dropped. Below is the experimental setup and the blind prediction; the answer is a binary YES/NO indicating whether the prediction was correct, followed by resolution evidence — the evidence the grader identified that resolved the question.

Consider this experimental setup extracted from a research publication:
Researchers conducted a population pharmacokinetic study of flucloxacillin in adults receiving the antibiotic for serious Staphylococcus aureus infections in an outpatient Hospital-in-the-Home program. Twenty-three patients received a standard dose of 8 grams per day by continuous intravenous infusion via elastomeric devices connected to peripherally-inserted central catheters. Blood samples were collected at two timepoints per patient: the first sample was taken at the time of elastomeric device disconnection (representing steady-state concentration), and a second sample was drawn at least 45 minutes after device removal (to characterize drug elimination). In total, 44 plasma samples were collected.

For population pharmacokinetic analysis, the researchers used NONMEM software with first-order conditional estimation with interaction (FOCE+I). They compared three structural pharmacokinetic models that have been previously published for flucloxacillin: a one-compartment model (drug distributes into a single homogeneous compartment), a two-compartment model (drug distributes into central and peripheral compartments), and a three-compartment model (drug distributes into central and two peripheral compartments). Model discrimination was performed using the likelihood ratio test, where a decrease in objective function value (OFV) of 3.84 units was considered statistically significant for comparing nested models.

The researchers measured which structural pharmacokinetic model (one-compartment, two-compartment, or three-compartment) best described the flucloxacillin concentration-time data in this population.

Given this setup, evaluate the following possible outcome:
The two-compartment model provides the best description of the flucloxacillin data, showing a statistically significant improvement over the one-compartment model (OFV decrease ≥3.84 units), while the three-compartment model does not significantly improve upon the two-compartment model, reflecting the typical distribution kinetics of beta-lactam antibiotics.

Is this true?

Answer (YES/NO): NO